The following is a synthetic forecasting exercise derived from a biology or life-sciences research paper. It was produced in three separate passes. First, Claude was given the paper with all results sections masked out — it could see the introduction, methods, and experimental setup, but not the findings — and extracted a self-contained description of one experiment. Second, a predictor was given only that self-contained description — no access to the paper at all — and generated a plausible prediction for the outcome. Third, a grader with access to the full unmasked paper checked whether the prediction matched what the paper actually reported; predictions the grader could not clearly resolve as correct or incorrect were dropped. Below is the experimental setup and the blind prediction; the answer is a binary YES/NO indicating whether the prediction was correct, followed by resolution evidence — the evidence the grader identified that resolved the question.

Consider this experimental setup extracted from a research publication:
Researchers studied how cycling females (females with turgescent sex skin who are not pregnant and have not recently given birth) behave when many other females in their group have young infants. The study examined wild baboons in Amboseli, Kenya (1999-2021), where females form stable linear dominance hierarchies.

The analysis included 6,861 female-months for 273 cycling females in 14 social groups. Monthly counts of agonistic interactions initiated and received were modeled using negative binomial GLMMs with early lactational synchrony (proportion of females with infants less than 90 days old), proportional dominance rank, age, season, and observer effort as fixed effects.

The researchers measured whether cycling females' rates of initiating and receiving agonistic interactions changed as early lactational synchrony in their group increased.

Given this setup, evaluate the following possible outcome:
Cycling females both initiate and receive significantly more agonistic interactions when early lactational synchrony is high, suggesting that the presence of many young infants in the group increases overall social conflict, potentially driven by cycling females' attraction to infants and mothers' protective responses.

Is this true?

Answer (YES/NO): NO